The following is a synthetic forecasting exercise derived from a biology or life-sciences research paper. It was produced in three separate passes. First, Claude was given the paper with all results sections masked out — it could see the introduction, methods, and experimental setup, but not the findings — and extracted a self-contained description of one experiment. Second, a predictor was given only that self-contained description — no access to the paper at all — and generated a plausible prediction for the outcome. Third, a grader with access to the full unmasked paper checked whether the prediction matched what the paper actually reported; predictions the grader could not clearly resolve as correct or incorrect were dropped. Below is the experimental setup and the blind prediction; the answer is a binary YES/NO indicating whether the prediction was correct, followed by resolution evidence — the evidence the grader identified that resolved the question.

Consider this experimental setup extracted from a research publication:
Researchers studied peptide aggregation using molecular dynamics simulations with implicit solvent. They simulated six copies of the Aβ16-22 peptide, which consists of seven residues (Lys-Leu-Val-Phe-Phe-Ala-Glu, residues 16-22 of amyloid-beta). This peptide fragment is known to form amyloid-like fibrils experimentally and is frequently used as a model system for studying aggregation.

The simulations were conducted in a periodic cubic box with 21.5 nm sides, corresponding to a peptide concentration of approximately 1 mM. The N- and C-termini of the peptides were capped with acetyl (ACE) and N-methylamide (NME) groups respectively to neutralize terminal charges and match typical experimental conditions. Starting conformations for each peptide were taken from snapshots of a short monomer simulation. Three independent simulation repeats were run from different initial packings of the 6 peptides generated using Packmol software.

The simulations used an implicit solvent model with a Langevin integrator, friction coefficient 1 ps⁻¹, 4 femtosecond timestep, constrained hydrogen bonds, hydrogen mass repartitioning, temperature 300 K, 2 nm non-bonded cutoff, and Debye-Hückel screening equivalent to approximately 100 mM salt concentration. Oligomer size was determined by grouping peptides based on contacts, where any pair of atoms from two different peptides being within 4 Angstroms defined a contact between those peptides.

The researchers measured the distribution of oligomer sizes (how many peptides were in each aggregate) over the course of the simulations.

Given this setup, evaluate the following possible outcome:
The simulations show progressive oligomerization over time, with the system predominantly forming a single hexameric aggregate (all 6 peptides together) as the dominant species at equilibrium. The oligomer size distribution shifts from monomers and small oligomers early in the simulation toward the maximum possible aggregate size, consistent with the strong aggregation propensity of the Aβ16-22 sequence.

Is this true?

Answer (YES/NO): YES